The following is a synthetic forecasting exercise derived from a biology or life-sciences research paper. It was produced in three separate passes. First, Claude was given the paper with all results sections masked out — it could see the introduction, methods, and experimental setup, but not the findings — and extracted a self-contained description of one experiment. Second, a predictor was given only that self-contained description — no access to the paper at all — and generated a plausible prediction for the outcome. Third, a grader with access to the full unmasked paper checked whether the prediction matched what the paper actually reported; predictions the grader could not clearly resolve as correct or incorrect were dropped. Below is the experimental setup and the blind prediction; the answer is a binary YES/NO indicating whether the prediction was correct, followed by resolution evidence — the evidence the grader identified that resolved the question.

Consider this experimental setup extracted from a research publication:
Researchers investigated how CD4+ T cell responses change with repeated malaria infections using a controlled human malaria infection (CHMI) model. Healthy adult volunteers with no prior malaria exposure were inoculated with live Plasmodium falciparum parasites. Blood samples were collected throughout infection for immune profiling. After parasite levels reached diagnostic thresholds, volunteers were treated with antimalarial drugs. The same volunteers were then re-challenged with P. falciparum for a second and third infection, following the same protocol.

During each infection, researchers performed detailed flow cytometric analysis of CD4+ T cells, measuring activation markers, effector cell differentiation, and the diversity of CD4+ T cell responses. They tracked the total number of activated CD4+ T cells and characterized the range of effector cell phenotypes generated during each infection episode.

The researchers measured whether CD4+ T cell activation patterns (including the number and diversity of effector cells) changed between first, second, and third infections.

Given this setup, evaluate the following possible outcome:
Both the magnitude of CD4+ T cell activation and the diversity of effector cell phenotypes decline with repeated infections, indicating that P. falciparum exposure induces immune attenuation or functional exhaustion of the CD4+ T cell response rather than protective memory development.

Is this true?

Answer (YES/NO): NO